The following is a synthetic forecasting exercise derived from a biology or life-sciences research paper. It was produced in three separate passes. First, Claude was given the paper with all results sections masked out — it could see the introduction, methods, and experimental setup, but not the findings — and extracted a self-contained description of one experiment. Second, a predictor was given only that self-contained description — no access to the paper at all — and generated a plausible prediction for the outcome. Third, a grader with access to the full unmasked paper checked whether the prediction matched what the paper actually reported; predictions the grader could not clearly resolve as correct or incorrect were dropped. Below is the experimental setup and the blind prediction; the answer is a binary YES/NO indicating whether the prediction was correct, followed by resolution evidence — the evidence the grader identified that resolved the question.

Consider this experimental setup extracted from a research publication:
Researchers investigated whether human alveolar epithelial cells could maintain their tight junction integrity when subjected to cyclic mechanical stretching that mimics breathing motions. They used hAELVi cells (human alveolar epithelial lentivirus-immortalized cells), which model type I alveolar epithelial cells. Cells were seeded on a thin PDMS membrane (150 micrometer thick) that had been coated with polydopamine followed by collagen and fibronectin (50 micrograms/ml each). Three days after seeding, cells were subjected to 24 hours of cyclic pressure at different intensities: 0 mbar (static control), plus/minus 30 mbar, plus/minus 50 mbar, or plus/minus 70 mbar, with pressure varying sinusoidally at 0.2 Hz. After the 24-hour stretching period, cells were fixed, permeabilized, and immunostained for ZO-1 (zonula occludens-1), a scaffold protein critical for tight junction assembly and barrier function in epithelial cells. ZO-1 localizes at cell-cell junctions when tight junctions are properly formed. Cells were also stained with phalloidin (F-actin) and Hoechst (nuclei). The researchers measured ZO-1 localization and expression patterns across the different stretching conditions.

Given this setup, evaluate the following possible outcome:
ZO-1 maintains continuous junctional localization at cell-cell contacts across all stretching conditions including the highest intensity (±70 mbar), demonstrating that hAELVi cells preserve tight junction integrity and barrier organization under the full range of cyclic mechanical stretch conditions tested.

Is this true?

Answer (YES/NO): NO